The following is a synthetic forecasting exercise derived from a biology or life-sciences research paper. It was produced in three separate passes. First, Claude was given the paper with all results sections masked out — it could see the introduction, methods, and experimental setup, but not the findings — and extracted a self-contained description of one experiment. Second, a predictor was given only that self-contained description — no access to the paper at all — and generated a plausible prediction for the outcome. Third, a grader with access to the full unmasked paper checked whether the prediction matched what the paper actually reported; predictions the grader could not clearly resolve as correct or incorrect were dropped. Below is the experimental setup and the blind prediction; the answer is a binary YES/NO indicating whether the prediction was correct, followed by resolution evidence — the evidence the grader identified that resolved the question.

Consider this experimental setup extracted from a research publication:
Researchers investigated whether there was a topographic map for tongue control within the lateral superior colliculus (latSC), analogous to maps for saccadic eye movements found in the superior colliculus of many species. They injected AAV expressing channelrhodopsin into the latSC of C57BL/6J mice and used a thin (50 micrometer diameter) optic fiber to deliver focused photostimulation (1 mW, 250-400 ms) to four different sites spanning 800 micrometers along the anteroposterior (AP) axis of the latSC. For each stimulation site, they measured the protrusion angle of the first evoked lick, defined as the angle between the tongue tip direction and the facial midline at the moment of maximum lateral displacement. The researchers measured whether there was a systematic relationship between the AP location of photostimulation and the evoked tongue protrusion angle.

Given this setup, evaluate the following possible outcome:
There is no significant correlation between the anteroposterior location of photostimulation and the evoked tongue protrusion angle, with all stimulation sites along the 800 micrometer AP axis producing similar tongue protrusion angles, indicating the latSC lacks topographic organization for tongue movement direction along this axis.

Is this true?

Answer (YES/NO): NO